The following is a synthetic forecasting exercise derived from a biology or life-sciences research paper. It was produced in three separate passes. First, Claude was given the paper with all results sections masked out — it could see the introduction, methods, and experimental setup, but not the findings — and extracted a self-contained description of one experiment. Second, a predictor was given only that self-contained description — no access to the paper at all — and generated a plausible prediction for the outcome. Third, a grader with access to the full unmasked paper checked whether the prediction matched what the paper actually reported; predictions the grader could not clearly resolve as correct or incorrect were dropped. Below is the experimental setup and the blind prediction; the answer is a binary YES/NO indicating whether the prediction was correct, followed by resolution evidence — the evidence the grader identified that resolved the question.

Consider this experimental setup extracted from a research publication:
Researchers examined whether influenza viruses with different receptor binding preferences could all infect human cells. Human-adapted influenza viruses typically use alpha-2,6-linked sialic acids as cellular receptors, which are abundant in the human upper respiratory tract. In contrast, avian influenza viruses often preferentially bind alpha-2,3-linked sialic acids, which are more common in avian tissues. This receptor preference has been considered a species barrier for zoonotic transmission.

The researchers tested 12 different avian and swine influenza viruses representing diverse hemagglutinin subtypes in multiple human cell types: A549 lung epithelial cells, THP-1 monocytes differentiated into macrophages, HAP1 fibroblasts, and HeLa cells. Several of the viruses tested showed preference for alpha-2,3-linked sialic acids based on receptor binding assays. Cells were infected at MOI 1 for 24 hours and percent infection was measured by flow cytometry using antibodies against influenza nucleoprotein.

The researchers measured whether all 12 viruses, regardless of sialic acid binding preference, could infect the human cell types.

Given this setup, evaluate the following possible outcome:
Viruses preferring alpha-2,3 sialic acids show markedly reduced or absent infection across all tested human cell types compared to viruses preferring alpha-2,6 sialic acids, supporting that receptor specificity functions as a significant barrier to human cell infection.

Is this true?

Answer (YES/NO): NO